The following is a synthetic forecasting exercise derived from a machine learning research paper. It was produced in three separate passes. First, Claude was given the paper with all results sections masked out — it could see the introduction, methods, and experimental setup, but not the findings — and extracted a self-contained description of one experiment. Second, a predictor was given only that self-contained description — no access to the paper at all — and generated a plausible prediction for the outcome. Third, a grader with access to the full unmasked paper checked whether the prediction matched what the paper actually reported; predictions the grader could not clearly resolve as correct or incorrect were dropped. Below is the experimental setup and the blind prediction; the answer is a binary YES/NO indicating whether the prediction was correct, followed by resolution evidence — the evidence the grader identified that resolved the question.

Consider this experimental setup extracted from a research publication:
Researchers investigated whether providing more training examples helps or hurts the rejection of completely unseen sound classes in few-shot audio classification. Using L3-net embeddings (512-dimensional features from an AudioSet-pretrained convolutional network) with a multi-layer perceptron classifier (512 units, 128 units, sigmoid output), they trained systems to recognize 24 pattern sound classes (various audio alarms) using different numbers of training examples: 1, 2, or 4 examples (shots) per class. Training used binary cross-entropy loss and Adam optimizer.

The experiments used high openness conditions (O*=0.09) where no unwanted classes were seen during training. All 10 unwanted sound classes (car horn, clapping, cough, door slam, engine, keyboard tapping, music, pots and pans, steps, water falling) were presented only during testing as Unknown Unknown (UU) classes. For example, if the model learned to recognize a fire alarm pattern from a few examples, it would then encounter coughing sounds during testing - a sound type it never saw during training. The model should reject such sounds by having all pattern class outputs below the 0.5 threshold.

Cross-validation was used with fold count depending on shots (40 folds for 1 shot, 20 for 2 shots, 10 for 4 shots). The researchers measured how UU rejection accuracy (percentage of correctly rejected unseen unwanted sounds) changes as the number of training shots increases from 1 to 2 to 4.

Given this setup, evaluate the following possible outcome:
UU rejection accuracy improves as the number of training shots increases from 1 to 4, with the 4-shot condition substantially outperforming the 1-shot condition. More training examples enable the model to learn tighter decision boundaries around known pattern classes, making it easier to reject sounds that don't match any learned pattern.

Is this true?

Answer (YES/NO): NO